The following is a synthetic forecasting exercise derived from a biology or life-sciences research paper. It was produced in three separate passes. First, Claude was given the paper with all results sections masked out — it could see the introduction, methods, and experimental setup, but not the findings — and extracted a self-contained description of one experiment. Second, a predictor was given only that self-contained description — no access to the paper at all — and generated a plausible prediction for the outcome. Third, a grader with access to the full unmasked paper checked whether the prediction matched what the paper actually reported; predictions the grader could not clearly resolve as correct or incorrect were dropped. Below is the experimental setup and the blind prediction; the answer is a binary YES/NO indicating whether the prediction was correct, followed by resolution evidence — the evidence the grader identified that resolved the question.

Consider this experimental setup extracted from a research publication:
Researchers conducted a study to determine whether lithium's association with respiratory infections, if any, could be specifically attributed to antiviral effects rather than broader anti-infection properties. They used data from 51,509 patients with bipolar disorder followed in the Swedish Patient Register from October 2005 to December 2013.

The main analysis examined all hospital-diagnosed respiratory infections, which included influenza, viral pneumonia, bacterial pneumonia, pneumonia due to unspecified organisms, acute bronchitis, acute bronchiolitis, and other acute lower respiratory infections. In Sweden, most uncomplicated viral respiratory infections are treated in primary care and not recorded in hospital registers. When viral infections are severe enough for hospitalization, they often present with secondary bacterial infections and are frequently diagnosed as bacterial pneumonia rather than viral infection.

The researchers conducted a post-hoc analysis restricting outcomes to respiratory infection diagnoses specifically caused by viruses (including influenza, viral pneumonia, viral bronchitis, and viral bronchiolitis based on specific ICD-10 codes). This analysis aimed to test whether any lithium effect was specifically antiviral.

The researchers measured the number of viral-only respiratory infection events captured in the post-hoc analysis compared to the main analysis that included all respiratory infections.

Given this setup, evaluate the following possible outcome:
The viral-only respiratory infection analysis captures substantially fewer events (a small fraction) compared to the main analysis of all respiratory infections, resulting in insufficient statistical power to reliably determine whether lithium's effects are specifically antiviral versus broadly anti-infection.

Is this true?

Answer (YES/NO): YES